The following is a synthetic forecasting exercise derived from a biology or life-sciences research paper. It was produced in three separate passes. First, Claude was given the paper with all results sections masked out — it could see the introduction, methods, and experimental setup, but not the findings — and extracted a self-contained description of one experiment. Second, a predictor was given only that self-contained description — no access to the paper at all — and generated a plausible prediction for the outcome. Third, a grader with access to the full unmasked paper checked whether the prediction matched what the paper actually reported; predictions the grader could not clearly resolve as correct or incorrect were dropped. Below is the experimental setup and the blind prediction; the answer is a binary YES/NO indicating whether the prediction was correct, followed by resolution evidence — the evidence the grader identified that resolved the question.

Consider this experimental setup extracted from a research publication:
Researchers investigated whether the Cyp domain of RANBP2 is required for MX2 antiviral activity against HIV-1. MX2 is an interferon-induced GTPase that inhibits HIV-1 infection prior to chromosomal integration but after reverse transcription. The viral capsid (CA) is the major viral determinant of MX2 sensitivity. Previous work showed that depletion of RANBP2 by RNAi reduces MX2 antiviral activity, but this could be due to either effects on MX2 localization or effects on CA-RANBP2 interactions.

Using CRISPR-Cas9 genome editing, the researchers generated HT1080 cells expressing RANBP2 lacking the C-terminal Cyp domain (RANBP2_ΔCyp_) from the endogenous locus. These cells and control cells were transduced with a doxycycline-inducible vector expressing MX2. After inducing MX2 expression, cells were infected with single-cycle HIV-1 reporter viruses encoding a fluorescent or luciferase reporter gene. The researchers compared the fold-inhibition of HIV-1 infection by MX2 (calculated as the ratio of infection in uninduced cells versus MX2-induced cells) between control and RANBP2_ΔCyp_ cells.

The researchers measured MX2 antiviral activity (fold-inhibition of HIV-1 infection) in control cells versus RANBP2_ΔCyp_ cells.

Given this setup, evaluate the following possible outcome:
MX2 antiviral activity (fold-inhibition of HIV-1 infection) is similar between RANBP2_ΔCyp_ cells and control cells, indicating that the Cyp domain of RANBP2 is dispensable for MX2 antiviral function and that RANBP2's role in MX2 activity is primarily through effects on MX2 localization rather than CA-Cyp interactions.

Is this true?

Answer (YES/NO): NO